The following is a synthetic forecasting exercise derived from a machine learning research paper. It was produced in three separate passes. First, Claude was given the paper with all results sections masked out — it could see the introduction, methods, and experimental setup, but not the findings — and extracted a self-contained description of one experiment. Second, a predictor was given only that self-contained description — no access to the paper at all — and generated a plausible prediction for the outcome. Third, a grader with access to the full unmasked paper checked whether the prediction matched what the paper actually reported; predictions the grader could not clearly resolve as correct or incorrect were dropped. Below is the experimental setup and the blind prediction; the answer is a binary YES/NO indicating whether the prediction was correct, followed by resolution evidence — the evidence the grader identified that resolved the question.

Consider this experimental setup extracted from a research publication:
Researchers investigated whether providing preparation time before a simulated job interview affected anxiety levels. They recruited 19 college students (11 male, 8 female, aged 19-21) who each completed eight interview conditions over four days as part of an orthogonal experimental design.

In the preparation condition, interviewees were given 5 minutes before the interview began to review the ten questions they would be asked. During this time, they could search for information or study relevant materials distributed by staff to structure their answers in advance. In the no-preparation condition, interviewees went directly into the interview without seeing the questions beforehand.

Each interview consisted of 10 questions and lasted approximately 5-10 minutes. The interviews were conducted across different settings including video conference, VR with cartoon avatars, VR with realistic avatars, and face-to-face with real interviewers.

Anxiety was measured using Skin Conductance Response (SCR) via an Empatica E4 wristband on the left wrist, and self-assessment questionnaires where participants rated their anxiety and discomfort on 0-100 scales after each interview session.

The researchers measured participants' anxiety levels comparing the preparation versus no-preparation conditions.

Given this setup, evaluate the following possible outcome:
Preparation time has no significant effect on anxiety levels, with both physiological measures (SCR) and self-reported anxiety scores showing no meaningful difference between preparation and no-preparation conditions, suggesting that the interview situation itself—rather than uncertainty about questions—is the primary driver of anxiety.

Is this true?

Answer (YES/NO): NO